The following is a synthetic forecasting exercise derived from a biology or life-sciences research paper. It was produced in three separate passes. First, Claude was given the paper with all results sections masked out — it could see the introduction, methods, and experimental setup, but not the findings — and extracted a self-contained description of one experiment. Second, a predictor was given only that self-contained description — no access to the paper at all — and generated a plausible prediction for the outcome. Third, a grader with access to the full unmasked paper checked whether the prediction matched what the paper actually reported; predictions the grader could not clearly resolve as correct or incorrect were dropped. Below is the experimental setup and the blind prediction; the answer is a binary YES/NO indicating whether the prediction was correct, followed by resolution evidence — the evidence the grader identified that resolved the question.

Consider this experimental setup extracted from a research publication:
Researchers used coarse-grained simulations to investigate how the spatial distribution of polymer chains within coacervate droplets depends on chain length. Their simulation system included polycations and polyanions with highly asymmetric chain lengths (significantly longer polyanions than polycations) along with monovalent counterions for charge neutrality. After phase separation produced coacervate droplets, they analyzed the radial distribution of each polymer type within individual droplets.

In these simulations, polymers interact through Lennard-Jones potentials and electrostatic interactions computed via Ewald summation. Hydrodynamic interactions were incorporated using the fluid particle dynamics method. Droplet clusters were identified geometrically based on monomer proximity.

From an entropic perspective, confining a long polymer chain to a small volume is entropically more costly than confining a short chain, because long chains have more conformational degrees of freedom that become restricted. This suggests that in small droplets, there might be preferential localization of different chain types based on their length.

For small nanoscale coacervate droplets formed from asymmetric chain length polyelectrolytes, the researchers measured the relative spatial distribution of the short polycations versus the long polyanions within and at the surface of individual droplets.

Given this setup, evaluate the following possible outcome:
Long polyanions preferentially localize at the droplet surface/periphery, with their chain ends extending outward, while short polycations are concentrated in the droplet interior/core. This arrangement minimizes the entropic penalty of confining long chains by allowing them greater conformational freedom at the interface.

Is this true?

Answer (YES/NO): NO